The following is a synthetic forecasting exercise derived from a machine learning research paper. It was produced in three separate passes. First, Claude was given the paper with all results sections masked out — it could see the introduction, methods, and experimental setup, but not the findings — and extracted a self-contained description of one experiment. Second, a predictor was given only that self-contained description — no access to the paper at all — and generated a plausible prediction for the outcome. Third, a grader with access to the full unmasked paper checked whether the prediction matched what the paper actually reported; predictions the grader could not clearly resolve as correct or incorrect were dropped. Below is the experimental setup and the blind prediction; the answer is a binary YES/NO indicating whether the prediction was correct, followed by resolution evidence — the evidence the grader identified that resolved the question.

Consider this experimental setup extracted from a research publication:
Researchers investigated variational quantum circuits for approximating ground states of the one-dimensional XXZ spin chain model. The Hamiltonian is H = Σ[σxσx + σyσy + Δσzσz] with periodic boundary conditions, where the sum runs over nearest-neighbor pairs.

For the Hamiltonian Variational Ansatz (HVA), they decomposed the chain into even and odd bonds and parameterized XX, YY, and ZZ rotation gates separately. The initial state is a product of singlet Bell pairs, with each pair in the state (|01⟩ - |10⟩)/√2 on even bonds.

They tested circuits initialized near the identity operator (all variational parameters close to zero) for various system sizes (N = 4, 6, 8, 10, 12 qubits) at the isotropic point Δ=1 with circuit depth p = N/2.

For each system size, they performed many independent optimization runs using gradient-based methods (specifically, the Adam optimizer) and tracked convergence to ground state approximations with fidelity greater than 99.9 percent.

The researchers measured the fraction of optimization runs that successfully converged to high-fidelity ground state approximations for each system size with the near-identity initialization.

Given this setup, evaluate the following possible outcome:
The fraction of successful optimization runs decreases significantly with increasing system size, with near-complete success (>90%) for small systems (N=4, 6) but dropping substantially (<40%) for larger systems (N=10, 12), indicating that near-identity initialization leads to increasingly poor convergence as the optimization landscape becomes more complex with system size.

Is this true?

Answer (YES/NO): NO